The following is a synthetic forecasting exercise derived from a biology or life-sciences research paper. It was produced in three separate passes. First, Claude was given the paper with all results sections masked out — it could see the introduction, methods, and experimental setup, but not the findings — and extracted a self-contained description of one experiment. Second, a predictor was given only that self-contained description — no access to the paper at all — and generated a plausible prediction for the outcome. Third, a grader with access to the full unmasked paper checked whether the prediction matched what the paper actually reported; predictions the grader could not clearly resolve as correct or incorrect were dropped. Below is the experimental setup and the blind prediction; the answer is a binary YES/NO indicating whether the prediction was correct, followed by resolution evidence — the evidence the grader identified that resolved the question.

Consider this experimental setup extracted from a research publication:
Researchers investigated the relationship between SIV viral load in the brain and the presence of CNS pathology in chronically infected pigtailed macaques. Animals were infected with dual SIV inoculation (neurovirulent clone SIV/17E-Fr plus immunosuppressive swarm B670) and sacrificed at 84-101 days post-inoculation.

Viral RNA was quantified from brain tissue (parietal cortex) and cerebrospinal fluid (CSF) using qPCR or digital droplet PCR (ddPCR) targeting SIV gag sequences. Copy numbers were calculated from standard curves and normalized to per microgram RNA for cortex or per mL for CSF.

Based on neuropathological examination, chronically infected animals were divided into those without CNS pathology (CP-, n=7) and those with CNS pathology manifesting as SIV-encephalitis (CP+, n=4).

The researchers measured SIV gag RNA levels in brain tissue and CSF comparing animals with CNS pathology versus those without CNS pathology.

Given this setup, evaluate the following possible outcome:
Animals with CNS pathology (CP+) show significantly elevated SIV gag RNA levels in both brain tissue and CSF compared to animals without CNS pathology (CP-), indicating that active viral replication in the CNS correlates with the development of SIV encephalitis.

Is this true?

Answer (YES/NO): NO